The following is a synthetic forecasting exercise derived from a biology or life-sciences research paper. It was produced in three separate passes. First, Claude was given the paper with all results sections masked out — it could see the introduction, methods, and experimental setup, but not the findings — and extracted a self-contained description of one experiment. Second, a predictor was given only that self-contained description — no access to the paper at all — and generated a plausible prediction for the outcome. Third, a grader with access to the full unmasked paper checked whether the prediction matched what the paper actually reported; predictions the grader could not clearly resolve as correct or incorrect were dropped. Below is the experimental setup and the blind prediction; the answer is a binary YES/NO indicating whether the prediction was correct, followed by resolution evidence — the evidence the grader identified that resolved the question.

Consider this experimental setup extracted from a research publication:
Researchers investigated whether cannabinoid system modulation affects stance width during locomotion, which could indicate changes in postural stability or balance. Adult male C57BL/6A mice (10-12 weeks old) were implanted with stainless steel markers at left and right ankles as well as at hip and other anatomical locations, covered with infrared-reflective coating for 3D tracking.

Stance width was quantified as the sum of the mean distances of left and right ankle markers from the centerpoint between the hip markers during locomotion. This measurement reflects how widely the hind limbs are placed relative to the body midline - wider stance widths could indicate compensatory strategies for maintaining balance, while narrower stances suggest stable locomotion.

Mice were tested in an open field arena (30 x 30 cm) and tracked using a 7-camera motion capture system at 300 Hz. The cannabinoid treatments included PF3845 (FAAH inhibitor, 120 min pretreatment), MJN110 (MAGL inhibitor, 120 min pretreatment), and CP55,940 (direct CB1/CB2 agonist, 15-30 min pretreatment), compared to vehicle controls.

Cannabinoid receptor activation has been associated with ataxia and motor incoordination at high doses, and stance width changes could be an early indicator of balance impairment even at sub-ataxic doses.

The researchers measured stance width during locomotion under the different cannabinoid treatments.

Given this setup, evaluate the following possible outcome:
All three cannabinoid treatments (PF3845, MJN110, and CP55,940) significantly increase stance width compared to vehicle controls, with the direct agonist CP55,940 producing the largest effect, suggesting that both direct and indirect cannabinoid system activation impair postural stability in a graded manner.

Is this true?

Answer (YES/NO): NO